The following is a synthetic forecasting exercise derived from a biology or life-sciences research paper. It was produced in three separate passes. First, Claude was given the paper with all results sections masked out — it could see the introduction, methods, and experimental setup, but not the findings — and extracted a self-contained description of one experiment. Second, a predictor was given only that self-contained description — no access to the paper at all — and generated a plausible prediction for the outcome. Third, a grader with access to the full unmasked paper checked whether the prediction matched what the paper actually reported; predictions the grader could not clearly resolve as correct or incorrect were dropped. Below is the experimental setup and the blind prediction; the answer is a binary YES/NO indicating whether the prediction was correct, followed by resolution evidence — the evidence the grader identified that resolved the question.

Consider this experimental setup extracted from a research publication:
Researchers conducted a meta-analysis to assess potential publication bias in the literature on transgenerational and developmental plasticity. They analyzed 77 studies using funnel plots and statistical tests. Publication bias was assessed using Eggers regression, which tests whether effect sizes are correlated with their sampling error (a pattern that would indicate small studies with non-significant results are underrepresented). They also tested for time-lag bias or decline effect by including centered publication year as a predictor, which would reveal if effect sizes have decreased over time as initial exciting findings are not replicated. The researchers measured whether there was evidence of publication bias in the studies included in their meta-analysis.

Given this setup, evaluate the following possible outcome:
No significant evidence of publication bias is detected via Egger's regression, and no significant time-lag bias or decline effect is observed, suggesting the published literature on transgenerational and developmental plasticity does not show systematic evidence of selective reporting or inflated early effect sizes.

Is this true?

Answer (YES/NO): YES